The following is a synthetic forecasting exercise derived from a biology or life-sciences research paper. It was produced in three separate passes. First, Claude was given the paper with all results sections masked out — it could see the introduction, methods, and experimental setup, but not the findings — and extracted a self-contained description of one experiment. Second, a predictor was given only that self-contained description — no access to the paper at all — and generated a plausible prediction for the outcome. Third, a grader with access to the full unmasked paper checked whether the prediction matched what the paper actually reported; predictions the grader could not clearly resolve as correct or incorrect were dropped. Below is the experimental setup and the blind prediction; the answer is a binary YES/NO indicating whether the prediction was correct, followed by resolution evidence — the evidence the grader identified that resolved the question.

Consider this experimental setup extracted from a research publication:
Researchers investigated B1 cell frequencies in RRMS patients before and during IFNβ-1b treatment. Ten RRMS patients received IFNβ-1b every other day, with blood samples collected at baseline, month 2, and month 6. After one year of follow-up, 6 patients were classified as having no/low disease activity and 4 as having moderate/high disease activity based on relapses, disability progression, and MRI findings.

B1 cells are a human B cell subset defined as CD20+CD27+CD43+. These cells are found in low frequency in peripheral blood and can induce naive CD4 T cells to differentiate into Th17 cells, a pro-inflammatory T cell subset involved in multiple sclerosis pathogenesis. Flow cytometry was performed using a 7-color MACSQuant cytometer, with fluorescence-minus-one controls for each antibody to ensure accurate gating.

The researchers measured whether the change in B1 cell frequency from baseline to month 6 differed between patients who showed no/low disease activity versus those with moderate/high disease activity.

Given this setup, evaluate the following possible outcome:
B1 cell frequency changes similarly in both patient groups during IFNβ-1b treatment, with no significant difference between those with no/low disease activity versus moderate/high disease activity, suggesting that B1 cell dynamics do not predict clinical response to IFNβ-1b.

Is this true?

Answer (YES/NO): YES